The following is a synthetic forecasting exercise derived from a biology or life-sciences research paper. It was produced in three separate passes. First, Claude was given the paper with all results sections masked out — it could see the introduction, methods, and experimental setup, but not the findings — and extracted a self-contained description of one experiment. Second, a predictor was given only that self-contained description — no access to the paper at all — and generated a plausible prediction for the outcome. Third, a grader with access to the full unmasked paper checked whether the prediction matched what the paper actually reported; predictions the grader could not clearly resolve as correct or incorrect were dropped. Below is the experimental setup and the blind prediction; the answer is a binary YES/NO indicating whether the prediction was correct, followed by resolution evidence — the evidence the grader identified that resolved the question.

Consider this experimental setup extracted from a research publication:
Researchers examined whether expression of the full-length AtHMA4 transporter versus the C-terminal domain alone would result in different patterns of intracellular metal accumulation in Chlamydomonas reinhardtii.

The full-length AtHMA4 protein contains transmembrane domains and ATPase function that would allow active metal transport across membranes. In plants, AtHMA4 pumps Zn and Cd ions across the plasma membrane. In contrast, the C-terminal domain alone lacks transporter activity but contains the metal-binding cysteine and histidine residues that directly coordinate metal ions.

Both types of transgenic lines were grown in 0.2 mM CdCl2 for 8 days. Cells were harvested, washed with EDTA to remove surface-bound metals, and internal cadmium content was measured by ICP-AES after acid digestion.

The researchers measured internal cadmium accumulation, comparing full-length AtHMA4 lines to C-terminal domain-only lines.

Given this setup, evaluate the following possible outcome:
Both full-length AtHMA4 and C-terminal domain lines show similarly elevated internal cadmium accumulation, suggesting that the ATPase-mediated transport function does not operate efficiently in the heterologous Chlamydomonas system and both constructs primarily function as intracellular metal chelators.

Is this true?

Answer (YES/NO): YES